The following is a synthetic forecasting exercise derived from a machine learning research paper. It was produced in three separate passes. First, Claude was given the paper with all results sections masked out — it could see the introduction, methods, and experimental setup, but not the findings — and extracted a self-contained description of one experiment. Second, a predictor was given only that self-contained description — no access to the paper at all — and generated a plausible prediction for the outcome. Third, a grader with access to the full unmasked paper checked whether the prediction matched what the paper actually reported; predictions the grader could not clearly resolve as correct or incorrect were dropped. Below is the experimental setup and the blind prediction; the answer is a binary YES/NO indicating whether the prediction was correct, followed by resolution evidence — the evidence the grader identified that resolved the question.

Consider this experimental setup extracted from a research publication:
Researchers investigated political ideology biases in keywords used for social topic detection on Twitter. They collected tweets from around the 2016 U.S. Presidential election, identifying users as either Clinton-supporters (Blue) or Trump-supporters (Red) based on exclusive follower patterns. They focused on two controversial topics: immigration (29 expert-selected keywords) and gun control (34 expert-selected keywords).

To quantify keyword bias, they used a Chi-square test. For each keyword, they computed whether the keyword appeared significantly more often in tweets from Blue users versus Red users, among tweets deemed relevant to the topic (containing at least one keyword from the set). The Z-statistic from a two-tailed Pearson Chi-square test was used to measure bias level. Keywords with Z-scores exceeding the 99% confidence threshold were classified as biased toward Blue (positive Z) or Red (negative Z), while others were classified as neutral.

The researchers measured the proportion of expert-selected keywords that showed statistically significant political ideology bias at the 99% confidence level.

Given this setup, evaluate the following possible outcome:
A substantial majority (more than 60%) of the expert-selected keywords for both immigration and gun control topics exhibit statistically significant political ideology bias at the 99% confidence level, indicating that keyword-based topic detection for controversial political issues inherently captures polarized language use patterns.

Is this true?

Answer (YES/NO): YES